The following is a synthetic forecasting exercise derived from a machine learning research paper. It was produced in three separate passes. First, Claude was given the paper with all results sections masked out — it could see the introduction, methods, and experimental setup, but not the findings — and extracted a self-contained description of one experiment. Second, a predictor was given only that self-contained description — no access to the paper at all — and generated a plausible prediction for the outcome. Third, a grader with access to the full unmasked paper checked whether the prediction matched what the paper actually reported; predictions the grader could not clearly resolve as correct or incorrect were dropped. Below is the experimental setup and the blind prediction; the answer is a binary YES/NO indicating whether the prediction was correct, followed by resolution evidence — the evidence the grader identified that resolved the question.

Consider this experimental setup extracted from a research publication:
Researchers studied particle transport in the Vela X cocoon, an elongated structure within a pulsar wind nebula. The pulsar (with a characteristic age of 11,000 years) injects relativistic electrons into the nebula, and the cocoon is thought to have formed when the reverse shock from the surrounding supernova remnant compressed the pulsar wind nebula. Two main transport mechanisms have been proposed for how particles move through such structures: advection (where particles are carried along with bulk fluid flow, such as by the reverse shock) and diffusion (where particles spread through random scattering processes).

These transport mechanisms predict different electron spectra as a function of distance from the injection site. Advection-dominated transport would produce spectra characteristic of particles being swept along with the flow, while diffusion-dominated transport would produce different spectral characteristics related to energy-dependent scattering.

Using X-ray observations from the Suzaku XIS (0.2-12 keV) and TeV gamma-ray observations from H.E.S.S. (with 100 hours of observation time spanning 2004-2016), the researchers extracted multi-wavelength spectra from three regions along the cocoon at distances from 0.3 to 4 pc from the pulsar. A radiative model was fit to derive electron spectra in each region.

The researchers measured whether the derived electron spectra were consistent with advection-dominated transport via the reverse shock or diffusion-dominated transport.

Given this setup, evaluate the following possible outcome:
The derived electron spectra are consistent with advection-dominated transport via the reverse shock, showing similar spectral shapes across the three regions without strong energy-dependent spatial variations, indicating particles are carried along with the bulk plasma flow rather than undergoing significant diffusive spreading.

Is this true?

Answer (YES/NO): NO